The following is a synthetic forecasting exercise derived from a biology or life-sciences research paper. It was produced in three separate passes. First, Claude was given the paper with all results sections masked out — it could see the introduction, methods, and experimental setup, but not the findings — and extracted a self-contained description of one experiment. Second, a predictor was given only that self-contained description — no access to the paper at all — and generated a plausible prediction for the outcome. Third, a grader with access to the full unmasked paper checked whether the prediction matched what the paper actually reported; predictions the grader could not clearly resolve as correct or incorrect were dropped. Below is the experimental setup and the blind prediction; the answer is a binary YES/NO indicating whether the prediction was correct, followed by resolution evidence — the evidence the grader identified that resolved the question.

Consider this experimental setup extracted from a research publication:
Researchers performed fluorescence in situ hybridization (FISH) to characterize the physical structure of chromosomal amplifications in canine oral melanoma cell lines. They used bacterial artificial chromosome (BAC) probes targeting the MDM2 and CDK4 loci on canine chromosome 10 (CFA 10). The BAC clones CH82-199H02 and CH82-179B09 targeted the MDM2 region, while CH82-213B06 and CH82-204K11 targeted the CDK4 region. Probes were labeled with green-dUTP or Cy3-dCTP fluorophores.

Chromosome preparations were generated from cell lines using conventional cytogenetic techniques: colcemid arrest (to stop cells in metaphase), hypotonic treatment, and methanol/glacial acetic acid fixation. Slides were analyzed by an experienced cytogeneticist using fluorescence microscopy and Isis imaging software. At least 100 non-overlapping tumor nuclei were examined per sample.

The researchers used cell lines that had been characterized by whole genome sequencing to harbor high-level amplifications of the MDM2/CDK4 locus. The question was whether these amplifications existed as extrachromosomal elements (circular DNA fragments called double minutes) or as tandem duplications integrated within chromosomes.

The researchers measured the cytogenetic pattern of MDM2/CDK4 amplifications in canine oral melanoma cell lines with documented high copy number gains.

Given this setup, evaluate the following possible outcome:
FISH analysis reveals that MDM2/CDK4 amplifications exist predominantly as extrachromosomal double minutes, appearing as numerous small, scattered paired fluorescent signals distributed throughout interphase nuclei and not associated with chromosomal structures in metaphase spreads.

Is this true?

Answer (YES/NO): NO